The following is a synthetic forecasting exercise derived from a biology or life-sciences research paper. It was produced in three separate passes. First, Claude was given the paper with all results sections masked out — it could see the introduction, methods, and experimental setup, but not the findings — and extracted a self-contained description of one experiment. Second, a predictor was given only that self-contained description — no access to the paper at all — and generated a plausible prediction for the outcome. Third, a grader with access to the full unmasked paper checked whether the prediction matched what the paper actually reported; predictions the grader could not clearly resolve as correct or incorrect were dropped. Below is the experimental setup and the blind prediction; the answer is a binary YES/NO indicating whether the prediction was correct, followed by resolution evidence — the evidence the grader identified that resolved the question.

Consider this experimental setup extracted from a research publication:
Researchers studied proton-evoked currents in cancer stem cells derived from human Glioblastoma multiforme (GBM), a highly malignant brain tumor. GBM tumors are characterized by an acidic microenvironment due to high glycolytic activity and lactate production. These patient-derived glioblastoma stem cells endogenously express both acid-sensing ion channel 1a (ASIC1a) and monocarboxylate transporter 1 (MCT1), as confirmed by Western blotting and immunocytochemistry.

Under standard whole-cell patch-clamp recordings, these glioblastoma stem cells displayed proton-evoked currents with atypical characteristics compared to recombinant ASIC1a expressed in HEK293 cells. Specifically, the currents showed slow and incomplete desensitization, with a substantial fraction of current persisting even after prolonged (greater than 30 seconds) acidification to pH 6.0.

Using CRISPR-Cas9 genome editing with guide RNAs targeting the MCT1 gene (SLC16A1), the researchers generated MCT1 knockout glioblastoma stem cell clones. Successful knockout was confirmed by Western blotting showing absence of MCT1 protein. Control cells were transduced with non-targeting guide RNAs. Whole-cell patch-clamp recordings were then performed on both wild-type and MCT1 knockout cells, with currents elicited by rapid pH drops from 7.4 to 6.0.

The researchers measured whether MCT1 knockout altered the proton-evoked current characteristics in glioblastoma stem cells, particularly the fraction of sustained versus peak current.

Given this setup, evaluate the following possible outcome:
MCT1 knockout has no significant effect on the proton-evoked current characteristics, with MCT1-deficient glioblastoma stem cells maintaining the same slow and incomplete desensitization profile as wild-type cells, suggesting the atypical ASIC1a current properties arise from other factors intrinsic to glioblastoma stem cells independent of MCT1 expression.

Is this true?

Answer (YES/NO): NO